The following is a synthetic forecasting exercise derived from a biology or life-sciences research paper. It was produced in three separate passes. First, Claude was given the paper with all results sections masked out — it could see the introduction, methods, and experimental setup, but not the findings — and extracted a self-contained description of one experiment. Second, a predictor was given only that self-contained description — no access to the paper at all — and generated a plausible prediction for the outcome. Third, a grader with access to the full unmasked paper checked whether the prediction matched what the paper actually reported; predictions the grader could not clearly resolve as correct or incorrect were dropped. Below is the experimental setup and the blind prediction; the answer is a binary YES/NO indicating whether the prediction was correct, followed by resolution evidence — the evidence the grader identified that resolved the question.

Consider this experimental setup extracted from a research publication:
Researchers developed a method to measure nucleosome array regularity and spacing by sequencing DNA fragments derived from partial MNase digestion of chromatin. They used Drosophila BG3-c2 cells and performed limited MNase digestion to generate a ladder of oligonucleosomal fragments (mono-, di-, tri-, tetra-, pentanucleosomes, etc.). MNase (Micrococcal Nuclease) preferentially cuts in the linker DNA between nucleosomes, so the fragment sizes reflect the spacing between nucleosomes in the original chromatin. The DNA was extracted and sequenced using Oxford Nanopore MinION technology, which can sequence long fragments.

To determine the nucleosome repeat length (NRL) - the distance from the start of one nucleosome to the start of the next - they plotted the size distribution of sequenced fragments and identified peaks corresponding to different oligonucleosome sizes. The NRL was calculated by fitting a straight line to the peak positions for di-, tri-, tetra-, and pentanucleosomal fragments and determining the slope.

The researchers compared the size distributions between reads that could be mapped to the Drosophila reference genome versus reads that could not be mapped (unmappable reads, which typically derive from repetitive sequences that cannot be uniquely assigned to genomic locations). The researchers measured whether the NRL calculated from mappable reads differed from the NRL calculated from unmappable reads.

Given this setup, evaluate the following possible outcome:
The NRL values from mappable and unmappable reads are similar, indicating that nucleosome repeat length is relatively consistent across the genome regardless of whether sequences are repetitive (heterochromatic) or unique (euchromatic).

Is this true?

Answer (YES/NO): YES